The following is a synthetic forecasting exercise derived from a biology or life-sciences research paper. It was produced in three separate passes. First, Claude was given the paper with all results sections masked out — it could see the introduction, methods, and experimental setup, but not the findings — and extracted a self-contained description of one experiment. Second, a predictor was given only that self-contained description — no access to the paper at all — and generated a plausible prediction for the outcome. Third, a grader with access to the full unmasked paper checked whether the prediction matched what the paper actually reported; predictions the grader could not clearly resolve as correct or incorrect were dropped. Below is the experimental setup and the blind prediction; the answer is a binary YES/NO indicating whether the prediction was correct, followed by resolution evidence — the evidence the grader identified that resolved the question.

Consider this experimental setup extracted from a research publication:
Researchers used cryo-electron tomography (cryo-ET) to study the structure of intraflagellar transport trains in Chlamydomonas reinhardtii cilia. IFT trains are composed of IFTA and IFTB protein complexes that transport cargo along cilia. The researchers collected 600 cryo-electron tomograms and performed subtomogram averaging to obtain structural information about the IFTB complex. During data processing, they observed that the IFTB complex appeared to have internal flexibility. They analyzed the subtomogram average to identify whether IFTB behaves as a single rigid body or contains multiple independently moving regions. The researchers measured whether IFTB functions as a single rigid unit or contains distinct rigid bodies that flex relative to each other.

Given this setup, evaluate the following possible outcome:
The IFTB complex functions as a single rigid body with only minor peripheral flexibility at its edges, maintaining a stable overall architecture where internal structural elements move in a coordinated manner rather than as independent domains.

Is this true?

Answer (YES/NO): NO